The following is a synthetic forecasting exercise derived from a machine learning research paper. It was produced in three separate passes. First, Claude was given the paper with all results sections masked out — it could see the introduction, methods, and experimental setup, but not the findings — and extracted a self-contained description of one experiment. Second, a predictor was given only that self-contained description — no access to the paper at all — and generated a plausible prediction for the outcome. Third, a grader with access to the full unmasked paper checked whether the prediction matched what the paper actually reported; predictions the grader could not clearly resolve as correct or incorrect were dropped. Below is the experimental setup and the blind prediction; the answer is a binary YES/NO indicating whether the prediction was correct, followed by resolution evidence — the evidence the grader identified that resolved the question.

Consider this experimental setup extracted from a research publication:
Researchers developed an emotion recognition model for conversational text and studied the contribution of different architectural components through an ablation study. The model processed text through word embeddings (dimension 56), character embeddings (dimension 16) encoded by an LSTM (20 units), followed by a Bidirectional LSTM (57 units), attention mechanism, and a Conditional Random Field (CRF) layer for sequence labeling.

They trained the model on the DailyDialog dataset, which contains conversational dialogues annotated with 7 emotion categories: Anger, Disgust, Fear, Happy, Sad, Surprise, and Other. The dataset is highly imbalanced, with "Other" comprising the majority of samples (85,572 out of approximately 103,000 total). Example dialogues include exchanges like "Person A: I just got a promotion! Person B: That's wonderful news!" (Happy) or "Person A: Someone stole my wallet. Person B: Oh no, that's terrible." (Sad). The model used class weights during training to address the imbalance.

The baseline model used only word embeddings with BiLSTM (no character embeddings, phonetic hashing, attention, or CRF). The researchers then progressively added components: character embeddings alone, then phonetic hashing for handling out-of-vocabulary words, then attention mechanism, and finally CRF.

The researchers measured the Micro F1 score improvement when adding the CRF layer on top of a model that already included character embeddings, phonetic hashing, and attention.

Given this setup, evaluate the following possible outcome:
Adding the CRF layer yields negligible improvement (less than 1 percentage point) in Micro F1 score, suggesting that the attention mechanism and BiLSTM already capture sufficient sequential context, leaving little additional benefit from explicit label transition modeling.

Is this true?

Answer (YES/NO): NO